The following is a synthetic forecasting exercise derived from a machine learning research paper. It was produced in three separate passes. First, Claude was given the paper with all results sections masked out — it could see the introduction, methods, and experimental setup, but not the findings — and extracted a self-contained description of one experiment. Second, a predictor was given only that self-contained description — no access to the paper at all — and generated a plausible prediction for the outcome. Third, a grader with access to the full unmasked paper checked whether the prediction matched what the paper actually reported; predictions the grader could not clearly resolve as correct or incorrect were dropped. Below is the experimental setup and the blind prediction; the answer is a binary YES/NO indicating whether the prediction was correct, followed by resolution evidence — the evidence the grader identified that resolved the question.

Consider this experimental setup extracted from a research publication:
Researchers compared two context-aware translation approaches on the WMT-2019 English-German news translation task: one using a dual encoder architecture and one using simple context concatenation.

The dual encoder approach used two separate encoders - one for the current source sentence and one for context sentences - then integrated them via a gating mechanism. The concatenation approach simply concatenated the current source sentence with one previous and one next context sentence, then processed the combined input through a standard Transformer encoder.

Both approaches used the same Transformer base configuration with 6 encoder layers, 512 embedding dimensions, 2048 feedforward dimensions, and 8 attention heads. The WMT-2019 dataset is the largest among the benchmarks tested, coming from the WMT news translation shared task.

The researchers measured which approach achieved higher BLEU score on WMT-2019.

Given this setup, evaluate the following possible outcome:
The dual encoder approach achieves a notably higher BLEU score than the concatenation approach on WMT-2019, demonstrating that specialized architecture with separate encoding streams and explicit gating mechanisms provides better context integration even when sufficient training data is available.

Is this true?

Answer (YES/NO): NO